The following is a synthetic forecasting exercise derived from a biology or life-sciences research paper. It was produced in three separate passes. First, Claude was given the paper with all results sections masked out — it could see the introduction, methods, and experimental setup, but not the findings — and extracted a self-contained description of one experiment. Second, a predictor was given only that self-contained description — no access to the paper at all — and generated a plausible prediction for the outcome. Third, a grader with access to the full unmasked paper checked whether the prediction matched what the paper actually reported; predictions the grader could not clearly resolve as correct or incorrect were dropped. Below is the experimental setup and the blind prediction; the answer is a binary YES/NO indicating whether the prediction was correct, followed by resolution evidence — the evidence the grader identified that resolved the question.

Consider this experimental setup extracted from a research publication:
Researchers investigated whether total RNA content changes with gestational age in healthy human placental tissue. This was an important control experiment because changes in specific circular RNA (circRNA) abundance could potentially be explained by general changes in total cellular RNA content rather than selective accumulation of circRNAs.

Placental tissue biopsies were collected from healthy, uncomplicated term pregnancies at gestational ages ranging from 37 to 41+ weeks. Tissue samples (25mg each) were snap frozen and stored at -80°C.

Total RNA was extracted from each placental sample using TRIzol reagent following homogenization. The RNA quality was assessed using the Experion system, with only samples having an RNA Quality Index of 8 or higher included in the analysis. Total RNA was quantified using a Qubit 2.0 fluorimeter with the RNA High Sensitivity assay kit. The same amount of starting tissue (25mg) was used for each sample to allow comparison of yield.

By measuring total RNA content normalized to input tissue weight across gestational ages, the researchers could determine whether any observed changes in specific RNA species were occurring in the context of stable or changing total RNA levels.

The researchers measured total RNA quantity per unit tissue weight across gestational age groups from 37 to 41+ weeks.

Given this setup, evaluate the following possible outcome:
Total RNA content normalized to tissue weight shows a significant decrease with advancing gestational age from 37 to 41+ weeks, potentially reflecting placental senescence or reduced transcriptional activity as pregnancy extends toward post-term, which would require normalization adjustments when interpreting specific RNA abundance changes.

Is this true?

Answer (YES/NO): NO